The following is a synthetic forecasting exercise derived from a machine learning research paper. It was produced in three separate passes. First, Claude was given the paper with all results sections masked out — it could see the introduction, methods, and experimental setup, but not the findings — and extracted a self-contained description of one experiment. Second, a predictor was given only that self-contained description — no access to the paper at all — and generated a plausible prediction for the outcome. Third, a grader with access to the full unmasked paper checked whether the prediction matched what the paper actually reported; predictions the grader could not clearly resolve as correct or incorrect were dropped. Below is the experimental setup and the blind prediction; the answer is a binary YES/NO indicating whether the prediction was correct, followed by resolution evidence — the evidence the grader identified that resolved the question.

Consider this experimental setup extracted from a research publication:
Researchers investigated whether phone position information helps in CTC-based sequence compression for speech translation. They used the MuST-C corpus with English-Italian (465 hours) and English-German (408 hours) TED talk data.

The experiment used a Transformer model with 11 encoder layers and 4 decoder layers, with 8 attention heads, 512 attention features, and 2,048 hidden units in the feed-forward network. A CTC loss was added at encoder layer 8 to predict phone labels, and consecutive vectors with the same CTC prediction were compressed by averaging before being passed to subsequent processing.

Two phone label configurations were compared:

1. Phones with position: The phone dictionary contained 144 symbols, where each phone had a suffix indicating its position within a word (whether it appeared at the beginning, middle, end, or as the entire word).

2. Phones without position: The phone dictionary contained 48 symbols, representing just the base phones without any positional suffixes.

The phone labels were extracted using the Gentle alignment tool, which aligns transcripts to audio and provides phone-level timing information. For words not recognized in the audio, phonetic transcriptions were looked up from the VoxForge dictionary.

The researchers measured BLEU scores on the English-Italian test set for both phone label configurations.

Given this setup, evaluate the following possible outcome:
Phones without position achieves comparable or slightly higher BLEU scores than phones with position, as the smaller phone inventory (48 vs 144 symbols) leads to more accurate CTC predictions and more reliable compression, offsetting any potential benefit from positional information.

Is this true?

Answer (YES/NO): NO